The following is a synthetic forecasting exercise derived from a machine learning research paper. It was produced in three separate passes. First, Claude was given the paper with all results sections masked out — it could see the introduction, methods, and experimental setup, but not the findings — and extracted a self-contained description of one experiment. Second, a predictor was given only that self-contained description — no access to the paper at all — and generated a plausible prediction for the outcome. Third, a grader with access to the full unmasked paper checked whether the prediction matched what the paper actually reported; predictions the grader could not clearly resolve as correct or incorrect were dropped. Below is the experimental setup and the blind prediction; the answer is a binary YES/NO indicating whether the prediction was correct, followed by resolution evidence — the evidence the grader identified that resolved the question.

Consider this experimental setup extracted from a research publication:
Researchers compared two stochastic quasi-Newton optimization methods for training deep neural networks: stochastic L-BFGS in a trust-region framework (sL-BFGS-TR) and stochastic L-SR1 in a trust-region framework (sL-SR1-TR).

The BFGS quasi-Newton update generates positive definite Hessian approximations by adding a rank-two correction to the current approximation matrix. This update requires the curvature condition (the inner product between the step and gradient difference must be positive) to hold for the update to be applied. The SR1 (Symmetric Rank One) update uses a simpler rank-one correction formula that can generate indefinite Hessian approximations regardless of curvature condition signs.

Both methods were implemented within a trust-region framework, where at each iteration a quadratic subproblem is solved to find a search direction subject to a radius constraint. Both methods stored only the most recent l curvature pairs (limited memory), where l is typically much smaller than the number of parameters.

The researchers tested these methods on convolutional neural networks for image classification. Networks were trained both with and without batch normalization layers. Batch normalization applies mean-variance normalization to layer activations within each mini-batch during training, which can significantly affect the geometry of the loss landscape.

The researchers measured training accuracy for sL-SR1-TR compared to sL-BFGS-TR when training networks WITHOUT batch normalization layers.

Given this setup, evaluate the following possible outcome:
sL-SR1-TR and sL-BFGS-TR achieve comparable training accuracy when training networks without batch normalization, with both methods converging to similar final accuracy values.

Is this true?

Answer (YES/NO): NO